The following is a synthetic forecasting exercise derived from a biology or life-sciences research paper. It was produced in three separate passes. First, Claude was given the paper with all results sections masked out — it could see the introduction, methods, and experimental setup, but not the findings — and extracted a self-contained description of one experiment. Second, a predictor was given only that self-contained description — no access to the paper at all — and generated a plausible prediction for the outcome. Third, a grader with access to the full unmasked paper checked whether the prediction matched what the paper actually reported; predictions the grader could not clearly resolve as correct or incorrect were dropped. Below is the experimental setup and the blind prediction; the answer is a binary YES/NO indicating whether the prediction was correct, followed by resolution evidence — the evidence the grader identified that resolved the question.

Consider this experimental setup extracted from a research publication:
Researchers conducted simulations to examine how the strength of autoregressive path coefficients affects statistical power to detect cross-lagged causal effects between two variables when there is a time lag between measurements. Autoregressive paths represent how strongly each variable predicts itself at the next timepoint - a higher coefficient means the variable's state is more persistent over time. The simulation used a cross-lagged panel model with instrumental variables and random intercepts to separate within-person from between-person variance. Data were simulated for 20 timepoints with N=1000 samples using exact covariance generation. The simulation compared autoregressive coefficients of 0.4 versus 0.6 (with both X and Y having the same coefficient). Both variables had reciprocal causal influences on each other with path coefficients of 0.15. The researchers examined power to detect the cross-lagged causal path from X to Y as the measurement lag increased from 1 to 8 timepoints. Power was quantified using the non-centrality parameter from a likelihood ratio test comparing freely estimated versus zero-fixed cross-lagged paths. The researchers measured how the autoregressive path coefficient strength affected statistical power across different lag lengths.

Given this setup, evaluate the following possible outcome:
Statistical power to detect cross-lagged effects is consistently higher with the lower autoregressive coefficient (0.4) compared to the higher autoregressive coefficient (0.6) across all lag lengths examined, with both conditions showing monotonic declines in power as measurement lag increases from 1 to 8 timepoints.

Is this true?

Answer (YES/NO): NO